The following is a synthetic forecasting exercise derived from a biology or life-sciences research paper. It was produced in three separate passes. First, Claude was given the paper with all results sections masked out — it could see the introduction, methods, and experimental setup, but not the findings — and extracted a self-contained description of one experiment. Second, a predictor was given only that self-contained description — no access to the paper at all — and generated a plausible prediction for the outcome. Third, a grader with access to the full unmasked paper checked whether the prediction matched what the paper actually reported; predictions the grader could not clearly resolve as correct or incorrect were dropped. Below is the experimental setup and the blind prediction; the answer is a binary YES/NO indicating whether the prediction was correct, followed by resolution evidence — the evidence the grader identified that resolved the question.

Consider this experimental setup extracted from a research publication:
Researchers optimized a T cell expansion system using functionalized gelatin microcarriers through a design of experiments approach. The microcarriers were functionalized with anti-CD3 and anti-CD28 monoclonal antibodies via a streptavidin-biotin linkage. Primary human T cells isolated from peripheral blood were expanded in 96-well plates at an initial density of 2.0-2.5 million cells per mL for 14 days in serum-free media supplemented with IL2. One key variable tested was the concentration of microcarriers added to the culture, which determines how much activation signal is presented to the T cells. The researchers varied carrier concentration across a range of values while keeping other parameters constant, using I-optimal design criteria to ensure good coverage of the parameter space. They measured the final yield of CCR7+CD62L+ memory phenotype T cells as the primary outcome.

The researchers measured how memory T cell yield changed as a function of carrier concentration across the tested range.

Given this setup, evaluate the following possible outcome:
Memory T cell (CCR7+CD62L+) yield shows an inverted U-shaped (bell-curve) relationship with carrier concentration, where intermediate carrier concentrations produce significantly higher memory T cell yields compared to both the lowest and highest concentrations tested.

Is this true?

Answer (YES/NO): YES